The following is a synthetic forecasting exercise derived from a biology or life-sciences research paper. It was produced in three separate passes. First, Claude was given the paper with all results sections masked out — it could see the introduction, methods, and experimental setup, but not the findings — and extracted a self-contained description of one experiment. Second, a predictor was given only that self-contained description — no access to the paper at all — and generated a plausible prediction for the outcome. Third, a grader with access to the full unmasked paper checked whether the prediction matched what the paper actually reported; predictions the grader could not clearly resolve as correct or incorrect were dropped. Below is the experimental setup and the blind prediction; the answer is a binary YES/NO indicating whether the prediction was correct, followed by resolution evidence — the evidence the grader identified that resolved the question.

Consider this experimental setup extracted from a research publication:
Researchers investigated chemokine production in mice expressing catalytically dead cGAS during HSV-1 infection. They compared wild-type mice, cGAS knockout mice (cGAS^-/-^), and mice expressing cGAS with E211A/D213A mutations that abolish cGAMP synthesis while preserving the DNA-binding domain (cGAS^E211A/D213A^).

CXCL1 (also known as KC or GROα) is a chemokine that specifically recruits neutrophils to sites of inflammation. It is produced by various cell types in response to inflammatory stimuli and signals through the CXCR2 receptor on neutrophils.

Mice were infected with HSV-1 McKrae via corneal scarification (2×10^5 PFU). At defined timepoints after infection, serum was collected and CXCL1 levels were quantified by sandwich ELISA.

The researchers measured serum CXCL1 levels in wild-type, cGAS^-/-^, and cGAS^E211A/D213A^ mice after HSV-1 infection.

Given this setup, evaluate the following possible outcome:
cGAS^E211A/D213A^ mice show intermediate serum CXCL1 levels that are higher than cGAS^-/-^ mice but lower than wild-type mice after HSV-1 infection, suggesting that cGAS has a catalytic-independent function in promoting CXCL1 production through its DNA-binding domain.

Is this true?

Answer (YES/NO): NO